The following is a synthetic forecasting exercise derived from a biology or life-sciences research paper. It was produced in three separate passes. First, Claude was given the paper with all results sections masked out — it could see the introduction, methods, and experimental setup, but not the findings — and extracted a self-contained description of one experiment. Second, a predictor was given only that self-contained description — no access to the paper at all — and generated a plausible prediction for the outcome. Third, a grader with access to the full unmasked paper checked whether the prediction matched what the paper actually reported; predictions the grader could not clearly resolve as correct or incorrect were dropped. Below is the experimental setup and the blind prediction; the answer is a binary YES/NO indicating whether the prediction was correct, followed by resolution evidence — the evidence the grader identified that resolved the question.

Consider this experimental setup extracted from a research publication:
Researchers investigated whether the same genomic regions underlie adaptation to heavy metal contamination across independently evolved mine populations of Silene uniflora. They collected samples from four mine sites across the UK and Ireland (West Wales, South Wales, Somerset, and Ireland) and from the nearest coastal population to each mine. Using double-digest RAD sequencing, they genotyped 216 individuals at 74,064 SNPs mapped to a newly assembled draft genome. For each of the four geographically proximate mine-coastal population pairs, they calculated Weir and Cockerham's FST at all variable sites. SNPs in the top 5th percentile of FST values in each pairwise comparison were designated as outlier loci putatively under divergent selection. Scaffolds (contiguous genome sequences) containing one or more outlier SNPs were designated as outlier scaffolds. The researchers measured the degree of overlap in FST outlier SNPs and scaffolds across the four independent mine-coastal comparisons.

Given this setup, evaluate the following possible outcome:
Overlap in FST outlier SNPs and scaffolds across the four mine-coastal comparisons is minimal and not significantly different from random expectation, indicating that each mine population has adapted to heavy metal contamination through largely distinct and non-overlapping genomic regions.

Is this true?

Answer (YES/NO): NO